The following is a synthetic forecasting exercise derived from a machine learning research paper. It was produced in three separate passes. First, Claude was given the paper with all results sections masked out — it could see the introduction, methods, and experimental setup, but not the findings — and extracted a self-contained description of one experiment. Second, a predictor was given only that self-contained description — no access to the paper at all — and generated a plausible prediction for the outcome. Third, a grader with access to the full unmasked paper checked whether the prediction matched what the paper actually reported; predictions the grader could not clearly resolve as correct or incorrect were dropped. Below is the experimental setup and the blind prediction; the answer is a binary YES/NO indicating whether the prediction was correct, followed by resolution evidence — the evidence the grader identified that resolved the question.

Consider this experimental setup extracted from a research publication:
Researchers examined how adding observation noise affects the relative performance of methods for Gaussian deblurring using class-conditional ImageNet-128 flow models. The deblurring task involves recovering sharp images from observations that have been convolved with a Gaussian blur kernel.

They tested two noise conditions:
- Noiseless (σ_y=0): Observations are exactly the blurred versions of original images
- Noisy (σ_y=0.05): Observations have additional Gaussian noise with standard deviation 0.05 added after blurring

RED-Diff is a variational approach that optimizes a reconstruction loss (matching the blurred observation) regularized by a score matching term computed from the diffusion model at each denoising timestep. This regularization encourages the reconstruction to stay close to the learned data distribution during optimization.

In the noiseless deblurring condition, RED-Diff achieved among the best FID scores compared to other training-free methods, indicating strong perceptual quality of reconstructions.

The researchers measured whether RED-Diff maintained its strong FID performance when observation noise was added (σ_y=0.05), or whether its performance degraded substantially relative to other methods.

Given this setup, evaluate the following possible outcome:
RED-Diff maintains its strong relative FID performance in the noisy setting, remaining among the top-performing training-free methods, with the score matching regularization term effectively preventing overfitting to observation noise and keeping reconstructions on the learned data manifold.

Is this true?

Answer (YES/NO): NO